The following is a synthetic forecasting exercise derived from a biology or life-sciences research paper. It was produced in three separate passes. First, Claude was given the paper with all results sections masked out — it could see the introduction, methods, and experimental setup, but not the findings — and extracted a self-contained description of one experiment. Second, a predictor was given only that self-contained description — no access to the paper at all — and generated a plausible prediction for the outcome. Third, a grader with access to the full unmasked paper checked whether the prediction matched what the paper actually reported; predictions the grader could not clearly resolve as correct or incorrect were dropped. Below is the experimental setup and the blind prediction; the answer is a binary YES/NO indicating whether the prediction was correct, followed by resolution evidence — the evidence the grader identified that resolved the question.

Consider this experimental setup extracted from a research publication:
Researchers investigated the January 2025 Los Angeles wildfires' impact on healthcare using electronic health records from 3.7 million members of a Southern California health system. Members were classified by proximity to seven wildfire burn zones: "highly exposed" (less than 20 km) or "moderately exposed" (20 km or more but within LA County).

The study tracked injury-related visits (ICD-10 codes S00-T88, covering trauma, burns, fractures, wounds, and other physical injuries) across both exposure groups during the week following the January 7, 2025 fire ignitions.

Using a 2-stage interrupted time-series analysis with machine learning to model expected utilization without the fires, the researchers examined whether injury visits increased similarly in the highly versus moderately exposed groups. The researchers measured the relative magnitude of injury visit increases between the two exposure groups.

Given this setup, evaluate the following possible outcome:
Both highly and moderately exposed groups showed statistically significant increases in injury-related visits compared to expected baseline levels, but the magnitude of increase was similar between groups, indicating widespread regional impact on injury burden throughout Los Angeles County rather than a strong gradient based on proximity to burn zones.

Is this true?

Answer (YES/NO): YES